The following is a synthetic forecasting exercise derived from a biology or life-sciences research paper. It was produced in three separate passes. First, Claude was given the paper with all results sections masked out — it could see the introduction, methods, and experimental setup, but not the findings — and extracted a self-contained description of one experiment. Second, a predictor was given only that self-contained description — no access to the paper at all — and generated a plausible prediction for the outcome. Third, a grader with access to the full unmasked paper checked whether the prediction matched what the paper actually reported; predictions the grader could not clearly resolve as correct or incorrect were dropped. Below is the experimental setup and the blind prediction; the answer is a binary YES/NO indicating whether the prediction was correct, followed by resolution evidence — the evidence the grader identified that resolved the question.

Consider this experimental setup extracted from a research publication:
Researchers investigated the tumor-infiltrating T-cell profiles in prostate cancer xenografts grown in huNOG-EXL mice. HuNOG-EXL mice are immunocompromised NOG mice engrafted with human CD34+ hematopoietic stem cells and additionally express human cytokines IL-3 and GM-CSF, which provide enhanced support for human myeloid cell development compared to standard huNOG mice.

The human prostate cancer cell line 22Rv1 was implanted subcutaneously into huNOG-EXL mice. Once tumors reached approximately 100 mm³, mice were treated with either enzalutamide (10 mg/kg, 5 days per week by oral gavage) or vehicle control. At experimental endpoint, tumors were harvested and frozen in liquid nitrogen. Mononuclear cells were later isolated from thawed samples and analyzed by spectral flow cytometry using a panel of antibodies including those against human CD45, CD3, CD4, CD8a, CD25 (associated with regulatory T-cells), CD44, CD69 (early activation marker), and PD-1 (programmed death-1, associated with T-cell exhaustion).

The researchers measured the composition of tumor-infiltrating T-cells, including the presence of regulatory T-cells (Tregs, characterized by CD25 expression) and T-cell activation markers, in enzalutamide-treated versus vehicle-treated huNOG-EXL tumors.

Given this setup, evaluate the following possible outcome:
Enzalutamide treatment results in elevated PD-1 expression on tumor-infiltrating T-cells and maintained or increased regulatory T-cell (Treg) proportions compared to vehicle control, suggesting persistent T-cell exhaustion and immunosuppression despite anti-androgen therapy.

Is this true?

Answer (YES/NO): NO